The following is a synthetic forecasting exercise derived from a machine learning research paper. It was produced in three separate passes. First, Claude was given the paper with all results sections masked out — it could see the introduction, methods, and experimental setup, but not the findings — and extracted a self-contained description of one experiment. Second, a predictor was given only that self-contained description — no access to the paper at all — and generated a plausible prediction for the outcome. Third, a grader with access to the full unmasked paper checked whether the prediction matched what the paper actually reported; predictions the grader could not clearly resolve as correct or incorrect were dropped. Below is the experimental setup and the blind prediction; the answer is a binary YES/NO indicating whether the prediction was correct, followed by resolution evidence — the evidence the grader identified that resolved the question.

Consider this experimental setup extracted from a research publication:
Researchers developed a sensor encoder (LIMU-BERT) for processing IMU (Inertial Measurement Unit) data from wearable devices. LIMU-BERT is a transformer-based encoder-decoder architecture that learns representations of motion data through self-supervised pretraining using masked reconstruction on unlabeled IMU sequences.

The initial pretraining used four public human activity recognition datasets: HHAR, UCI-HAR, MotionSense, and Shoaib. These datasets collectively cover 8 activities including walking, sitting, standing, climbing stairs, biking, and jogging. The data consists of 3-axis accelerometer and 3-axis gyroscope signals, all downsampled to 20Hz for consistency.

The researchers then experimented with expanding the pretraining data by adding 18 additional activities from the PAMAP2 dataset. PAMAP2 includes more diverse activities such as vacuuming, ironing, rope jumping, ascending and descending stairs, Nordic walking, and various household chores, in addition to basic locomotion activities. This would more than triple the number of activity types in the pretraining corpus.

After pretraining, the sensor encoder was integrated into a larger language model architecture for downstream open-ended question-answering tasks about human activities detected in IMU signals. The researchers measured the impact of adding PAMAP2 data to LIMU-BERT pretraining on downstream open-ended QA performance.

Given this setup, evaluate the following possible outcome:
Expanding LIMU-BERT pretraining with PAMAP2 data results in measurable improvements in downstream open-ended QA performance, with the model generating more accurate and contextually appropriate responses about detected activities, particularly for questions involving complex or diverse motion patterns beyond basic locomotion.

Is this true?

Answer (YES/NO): NO